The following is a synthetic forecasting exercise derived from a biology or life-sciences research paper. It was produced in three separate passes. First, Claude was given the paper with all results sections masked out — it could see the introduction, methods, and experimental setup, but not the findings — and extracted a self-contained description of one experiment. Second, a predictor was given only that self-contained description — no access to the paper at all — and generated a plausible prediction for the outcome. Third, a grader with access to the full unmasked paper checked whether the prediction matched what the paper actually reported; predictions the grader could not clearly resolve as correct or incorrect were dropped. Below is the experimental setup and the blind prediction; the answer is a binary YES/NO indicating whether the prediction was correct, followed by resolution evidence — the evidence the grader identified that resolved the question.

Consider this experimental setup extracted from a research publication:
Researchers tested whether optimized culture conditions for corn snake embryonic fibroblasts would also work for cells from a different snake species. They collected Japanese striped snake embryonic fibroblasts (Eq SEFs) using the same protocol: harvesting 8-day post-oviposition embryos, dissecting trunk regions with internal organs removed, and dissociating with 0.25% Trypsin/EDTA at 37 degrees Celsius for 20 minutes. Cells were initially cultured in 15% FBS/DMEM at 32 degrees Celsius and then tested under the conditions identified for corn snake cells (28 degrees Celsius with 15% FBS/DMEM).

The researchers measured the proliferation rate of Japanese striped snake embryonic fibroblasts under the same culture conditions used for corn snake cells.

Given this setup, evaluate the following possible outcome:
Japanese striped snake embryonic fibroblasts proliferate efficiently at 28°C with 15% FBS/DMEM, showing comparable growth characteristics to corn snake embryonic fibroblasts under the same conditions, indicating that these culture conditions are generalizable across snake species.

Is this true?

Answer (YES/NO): NO